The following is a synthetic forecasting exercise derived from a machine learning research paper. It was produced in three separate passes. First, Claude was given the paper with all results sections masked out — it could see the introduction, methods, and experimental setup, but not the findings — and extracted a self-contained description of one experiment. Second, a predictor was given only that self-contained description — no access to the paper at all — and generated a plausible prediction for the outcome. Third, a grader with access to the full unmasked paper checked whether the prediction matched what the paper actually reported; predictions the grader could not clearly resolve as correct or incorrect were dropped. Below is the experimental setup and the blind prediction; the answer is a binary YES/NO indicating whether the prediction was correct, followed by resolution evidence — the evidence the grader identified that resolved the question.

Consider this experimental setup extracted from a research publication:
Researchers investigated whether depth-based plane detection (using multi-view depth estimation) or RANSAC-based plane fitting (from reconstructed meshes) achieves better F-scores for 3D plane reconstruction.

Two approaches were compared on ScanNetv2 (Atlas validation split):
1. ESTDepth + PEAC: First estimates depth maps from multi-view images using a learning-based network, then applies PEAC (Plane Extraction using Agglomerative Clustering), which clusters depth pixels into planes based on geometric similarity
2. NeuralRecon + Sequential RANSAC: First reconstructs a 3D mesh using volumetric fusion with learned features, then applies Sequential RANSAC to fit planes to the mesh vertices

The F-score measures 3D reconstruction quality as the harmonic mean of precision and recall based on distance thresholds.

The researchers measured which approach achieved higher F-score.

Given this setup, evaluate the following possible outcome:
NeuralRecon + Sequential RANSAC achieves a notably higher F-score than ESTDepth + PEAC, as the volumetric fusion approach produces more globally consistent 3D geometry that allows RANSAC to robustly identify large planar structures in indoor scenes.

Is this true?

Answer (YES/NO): NO